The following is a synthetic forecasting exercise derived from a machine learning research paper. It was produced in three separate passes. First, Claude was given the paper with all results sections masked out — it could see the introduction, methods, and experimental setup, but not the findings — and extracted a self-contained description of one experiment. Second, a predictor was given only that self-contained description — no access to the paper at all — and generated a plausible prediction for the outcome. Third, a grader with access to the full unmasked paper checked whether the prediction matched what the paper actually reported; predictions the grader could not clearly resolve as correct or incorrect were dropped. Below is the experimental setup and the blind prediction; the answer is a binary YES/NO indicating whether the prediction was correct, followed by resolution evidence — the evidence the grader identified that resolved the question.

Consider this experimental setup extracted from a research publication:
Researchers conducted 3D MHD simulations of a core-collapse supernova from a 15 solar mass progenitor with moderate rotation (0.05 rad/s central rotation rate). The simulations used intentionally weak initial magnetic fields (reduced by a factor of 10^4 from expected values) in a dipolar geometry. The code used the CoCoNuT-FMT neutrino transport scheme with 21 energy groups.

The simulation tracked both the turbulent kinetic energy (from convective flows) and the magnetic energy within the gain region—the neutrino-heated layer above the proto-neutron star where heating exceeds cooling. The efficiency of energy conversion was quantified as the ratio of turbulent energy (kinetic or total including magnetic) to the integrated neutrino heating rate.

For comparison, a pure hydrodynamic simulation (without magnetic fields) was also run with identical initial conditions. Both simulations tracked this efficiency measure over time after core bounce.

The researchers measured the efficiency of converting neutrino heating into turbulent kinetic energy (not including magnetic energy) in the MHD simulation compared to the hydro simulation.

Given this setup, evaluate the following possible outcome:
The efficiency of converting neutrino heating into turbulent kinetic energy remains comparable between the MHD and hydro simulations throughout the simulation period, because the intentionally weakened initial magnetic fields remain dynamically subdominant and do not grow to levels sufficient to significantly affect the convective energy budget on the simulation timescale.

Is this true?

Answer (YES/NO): NO